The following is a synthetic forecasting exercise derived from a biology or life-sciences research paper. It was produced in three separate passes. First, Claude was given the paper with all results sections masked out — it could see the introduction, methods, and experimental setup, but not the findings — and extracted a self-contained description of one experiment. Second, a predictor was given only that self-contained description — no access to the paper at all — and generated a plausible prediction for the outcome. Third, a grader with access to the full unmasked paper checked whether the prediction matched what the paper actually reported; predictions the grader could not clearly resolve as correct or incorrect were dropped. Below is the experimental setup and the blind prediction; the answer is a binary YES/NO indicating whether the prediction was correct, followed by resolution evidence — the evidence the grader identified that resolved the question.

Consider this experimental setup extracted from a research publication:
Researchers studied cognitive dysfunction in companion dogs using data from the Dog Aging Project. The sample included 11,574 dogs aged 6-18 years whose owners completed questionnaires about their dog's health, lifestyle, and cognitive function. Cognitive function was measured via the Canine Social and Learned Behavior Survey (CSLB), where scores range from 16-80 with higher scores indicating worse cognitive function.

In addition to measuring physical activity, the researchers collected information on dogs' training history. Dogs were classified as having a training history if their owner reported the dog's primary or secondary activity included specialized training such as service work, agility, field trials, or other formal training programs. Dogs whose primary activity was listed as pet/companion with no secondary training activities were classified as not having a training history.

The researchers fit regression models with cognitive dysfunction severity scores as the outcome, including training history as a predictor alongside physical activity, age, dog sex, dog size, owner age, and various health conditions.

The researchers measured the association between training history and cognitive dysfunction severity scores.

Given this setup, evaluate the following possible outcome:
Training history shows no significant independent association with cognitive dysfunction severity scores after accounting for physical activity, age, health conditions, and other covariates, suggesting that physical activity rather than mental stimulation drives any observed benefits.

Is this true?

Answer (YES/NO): NO